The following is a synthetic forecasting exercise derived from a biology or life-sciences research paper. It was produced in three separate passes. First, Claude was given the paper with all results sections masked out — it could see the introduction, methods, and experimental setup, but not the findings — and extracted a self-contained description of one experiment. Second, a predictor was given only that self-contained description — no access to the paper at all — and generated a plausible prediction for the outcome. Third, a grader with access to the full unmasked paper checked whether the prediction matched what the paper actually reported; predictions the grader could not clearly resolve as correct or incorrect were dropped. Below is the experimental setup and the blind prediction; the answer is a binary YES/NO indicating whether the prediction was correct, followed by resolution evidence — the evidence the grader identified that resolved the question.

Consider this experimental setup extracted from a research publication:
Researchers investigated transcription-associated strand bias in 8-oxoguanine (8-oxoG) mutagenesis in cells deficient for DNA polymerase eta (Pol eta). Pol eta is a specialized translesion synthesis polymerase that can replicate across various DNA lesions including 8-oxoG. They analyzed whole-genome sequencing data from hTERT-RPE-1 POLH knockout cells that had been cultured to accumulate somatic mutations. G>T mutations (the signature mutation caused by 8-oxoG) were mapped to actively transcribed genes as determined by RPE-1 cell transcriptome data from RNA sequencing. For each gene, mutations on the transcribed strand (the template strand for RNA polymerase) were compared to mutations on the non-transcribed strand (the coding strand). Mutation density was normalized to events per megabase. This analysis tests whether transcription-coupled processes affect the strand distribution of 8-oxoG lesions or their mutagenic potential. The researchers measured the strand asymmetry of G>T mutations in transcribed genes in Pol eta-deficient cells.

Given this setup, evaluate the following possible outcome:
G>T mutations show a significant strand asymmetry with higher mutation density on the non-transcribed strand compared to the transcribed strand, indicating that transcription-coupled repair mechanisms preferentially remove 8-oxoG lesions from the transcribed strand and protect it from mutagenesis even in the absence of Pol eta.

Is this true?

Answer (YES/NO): YES